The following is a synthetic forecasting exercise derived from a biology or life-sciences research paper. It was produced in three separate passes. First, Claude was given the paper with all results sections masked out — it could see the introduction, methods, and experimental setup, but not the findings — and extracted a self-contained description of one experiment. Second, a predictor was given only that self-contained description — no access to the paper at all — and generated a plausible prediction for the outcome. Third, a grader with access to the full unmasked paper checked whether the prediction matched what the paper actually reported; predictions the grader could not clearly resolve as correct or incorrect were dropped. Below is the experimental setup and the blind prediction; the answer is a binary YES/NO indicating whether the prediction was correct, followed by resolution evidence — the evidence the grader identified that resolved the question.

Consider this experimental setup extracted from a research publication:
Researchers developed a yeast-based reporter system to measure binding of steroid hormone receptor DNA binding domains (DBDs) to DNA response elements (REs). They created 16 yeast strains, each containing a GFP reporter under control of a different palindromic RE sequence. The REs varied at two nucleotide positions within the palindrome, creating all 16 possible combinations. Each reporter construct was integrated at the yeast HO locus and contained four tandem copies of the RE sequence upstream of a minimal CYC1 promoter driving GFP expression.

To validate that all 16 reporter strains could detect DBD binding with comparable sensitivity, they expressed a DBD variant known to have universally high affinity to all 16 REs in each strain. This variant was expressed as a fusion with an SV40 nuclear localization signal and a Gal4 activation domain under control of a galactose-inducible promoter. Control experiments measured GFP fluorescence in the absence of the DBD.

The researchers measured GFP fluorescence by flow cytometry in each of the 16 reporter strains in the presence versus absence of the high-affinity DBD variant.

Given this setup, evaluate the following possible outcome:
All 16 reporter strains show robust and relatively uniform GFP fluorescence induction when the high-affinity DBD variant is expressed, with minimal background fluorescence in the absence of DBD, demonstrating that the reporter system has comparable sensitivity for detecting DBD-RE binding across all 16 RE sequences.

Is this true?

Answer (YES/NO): YES